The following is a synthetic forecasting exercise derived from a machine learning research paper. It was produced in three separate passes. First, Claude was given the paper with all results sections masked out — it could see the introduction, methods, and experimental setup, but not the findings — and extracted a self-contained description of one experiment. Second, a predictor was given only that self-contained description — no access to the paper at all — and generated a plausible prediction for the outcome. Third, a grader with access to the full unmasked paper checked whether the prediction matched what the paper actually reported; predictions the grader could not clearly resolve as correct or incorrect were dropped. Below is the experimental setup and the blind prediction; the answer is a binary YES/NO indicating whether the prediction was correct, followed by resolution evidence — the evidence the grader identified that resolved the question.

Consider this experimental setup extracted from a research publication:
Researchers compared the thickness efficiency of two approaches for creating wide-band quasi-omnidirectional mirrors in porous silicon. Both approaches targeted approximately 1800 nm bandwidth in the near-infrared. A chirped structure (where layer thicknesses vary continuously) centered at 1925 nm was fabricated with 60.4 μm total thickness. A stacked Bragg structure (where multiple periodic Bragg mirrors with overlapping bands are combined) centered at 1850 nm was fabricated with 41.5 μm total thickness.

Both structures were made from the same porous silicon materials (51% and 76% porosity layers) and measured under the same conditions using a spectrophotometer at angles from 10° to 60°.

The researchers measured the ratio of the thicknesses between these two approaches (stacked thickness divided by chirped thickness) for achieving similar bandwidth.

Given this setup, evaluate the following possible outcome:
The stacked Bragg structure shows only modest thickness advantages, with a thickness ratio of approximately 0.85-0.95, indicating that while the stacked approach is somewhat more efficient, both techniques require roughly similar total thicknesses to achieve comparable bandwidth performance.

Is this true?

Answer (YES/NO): NO